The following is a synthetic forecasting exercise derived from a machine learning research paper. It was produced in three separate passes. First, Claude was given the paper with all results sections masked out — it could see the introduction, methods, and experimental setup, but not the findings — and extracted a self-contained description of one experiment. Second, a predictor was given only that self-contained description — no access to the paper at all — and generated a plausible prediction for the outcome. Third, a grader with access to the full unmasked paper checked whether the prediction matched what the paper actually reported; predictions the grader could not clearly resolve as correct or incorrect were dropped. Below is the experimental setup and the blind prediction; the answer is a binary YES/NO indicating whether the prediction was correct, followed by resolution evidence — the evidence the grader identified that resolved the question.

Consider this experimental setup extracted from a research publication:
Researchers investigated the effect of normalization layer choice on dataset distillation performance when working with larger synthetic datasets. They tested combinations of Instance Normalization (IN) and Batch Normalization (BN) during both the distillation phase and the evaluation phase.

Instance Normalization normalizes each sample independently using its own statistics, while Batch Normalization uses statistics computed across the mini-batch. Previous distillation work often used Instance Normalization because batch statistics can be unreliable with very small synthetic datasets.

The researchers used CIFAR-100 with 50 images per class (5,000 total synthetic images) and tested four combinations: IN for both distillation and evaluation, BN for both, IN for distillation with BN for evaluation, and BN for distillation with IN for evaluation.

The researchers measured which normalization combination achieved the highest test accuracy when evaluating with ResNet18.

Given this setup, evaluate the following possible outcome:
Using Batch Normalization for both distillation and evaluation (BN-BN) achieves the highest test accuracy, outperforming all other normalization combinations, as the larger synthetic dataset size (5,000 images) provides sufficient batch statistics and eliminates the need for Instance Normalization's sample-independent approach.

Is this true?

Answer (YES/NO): YES